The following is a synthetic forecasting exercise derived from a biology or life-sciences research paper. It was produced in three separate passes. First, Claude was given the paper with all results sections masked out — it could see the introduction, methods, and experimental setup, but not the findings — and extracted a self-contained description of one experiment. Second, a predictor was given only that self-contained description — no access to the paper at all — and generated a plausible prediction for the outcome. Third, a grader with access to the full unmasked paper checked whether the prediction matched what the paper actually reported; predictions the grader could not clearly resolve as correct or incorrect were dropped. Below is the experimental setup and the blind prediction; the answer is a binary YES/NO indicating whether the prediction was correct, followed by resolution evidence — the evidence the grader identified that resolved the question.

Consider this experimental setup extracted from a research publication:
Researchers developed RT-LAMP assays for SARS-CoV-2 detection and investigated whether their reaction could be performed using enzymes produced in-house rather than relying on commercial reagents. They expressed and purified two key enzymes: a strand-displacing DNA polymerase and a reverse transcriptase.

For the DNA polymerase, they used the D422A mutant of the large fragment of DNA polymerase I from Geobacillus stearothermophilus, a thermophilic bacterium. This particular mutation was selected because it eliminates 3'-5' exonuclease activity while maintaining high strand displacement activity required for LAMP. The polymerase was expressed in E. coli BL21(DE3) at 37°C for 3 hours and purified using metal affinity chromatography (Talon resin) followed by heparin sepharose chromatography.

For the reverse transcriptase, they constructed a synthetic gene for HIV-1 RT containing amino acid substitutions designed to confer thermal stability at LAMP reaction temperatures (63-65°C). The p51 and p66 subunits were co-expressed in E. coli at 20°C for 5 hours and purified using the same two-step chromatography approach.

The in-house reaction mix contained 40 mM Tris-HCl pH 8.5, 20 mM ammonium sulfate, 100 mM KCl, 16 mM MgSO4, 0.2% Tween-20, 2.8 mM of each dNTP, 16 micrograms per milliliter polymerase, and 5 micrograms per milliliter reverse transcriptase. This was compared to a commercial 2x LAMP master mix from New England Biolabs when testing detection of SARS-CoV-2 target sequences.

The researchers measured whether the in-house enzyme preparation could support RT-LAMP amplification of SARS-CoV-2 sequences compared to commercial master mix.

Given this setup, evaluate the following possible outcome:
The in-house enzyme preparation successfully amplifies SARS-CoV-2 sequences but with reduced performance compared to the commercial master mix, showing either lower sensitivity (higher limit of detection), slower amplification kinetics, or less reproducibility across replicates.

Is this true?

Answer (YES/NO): YES